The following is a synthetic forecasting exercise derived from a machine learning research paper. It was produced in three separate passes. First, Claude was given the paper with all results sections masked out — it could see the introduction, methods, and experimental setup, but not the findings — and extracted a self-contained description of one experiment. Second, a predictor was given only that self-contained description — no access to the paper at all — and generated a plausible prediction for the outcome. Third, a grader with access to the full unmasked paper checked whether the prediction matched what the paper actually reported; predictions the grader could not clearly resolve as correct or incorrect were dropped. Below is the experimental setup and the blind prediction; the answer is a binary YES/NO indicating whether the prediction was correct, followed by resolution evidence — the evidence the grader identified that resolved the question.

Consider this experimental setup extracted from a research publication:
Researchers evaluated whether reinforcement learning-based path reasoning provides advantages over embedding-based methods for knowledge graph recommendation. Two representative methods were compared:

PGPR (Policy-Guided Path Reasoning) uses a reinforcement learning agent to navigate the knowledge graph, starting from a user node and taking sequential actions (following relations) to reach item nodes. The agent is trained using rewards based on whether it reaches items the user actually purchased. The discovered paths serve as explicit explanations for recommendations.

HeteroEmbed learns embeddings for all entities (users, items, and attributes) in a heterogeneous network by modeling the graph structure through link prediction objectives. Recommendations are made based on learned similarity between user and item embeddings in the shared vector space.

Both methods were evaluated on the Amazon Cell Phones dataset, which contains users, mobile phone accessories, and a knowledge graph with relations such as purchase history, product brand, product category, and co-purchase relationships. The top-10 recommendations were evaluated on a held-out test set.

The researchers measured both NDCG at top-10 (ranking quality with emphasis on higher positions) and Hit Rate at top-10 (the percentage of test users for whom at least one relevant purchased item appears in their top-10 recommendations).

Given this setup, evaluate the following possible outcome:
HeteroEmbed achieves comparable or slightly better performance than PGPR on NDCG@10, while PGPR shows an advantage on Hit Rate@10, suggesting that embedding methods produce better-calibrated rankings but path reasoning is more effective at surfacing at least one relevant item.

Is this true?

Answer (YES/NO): NO